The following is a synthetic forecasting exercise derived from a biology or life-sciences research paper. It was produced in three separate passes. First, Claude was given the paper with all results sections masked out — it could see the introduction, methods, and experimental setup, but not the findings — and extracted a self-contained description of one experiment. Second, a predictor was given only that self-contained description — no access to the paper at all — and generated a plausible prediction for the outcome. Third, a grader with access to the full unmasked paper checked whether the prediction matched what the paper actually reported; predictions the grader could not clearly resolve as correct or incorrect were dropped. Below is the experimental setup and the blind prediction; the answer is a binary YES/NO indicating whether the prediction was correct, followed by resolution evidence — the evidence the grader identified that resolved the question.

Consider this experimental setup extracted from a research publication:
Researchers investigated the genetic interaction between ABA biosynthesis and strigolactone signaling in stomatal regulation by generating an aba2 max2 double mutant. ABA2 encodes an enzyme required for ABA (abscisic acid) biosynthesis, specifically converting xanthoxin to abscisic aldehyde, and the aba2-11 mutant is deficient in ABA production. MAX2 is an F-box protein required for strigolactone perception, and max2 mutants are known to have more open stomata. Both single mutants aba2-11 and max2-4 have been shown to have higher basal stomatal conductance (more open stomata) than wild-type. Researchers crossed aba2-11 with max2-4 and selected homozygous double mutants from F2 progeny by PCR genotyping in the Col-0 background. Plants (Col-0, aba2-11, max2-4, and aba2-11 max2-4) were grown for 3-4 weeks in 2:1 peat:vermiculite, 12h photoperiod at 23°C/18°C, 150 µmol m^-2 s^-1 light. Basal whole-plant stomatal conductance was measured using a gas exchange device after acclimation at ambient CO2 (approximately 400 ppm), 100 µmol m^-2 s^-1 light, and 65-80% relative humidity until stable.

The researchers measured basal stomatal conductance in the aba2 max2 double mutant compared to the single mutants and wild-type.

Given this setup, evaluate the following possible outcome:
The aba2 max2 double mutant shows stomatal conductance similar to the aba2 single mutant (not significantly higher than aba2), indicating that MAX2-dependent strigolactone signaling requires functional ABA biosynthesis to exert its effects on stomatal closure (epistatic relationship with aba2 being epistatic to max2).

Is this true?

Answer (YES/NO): NO